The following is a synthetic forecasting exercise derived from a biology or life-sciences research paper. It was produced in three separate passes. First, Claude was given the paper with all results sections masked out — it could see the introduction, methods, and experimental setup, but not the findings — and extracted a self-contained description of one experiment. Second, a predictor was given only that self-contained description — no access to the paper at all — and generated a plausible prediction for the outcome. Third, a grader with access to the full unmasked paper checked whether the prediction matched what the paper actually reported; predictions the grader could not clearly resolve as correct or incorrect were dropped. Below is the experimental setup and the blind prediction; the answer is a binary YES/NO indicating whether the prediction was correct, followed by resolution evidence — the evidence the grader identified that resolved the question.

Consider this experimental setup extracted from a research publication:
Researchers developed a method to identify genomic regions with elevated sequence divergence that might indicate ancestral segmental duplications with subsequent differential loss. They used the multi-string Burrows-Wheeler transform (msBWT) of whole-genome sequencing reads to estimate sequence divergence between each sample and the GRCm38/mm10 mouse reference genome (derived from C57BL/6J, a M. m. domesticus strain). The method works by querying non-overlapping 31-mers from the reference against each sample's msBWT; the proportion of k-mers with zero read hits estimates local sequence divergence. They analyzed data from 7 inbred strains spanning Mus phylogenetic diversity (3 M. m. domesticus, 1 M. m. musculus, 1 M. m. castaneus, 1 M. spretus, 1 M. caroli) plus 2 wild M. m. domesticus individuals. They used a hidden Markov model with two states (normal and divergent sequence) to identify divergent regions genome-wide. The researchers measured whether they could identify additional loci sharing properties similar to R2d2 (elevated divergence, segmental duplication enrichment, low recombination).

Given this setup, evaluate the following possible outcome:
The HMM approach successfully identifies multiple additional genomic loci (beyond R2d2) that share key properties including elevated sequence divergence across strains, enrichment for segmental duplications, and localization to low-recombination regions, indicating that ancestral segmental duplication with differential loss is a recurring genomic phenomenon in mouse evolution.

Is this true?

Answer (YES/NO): YES